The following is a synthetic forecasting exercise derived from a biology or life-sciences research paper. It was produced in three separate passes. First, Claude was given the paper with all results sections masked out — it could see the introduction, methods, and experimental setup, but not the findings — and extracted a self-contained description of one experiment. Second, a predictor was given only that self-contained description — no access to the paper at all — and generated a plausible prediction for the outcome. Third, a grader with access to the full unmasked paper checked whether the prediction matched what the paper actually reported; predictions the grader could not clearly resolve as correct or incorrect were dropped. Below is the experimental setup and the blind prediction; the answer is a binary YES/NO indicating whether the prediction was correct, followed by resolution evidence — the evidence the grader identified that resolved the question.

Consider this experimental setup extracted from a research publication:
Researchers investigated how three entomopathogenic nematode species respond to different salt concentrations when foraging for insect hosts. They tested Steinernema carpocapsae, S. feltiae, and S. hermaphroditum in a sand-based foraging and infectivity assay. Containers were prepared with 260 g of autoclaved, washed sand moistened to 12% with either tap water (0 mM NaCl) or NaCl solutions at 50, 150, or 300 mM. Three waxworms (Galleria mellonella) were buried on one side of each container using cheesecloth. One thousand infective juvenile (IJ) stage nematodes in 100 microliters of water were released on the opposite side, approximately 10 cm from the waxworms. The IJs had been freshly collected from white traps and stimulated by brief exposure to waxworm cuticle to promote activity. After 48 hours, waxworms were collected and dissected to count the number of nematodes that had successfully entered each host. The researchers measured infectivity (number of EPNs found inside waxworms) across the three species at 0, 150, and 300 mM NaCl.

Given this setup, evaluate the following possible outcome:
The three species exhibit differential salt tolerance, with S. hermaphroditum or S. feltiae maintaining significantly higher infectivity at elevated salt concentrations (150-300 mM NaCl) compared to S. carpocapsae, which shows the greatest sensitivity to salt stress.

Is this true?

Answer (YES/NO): NO